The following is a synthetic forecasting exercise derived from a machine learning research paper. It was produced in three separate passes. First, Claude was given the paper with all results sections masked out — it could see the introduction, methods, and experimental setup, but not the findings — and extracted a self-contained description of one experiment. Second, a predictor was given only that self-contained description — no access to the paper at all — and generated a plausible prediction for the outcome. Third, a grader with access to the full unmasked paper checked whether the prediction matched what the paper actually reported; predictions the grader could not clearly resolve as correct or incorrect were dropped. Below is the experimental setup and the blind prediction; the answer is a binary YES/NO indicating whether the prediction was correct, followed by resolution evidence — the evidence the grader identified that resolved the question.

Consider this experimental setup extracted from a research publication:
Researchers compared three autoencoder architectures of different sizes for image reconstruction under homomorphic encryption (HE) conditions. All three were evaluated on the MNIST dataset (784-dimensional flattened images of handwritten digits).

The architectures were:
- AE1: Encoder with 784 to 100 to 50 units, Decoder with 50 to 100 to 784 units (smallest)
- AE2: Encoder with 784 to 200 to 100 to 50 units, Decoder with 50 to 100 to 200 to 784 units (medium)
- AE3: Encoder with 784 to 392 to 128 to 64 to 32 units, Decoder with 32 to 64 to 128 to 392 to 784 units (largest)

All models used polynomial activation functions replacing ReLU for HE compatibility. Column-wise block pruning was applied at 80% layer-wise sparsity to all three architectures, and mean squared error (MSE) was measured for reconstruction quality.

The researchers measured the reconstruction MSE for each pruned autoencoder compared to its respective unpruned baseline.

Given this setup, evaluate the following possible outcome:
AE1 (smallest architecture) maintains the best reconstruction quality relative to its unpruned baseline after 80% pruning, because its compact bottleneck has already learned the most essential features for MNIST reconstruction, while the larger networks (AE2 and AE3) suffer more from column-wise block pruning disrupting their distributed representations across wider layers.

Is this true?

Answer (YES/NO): NO